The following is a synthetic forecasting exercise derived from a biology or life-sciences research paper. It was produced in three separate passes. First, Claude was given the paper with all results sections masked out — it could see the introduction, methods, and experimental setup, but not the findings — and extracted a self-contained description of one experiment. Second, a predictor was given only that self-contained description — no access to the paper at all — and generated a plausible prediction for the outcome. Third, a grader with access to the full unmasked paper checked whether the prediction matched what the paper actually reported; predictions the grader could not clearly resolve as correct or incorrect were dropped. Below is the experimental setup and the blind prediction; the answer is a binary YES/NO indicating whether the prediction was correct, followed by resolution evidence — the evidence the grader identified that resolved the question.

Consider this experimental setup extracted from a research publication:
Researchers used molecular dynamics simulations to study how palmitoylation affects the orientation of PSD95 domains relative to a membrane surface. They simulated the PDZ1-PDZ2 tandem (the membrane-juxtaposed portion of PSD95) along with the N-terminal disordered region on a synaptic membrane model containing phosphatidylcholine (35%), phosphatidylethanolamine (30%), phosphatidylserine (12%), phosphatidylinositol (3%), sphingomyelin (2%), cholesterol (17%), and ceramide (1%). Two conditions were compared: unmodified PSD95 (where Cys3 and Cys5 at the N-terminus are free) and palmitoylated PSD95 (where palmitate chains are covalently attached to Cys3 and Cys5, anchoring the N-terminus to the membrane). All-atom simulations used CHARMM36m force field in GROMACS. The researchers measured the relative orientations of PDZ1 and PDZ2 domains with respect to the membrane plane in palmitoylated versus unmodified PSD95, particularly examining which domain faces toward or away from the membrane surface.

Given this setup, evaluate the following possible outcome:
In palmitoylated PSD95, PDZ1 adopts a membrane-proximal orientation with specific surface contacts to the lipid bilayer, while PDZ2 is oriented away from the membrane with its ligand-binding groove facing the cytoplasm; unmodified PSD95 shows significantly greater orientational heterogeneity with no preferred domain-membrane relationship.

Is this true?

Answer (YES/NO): NO